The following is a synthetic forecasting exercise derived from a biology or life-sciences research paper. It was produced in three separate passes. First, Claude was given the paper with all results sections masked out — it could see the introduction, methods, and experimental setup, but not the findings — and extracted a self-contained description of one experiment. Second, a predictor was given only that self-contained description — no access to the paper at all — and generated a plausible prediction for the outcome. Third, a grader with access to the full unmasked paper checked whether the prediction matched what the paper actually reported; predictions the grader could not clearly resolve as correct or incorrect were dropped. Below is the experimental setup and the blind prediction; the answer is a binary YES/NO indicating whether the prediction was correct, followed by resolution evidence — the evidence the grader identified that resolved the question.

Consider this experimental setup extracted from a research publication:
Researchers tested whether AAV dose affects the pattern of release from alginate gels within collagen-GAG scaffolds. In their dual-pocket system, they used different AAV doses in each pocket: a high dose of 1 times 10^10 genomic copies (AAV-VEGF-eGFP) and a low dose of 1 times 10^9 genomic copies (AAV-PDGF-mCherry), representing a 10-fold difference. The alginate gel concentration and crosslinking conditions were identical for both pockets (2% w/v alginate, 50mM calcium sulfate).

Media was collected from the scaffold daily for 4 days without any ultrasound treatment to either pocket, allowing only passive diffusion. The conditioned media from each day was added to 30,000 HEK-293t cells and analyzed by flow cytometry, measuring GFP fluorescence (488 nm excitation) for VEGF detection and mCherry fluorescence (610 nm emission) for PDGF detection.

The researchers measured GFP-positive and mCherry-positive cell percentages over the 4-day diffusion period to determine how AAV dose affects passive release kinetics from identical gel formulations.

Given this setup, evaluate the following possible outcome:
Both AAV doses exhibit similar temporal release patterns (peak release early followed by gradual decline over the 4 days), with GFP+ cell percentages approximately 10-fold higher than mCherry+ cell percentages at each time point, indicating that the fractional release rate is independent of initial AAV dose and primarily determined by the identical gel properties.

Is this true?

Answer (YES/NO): NO